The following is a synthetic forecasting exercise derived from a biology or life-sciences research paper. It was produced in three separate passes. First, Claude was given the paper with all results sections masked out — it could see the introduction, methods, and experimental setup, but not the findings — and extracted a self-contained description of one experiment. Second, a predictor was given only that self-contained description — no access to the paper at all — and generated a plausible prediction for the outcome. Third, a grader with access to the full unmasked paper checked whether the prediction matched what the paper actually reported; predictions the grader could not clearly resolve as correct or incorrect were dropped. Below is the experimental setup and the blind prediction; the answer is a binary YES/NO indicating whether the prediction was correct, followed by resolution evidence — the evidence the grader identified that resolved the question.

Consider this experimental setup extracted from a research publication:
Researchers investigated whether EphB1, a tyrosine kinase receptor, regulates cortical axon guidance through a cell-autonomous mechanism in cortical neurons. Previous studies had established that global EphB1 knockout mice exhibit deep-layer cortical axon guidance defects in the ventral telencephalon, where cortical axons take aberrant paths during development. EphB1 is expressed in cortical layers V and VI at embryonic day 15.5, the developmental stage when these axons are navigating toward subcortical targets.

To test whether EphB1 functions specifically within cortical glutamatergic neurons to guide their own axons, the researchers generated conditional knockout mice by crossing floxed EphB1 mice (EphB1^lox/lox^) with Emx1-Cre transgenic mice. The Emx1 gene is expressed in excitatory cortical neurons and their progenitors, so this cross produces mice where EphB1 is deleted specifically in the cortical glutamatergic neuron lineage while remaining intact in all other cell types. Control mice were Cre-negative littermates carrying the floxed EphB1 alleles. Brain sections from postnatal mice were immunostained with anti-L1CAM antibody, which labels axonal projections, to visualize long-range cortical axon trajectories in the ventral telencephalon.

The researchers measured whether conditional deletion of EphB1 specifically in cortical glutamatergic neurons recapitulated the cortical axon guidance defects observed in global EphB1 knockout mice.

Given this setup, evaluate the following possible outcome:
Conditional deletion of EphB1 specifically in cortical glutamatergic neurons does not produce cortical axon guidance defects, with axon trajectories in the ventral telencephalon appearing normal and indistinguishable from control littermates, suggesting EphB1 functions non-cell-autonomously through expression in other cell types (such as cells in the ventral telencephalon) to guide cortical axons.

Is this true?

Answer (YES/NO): YES